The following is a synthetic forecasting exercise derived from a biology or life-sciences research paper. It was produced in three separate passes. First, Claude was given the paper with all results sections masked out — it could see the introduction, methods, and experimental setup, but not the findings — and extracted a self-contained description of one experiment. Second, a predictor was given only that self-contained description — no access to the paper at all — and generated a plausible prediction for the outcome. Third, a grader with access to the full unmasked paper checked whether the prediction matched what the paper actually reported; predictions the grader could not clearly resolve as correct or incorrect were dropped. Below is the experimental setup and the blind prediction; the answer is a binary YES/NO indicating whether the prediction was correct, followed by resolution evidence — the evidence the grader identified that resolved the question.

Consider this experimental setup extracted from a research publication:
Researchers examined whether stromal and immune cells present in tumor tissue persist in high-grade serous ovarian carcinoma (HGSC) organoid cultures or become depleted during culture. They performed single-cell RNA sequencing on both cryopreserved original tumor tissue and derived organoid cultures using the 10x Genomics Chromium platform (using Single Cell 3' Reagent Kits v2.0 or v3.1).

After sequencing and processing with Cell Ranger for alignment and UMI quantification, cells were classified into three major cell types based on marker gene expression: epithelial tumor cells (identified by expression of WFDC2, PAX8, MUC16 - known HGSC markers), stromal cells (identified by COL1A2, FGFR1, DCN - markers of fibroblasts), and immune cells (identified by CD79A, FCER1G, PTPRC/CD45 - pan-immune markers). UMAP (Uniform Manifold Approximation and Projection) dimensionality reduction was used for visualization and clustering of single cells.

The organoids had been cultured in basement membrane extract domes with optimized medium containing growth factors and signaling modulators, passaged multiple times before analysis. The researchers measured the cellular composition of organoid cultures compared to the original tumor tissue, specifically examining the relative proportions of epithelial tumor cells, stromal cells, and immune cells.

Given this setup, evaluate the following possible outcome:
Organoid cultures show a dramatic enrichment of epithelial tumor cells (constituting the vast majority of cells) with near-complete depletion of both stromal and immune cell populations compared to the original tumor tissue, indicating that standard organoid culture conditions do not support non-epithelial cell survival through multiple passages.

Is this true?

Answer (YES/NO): YES